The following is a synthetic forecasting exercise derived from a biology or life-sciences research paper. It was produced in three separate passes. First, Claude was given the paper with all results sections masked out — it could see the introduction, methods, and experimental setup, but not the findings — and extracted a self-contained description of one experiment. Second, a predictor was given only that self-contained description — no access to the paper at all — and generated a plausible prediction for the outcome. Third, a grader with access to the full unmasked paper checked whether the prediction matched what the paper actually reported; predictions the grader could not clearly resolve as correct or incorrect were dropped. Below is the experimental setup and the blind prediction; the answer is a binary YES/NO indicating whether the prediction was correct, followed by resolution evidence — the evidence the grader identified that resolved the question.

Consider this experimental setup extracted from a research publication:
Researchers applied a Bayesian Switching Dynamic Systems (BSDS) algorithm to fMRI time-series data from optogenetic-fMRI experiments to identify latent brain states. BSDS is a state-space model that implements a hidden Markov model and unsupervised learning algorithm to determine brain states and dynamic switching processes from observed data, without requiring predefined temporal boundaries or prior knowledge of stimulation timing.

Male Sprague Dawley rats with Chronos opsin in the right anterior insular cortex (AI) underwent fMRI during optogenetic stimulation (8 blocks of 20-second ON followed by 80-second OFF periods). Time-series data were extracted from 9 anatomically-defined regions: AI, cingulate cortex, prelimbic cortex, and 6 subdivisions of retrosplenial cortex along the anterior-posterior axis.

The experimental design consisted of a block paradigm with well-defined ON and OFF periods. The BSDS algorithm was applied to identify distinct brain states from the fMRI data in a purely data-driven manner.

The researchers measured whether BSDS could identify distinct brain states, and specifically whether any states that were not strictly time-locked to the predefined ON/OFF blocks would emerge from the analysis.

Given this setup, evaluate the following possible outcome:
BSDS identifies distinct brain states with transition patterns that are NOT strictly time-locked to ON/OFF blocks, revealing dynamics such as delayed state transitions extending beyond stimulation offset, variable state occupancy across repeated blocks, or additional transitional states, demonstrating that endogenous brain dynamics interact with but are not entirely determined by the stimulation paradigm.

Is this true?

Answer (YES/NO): YES